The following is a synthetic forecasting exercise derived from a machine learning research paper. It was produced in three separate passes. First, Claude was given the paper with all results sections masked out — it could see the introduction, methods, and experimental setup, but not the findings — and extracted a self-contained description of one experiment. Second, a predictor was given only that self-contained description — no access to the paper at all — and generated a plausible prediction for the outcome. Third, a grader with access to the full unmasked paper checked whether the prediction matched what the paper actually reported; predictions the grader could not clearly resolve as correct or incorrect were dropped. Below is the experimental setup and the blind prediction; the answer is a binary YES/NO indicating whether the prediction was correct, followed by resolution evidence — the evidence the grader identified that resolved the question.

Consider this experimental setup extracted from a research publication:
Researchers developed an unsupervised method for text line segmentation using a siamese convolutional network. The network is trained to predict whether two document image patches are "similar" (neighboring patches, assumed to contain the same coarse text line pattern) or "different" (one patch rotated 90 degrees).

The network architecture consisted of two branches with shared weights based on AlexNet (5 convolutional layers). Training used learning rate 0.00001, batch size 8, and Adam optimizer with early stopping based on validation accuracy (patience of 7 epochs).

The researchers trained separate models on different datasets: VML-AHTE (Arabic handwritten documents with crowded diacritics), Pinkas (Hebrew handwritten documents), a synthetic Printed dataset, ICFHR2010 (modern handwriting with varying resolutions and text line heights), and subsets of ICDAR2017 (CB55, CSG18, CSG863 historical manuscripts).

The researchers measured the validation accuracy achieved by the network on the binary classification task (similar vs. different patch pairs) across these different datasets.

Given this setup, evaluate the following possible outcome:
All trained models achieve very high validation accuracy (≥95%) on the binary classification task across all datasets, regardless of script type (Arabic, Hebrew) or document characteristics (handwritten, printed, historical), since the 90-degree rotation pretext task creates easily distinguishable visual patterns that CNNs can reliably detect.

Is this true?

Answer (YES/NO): YES